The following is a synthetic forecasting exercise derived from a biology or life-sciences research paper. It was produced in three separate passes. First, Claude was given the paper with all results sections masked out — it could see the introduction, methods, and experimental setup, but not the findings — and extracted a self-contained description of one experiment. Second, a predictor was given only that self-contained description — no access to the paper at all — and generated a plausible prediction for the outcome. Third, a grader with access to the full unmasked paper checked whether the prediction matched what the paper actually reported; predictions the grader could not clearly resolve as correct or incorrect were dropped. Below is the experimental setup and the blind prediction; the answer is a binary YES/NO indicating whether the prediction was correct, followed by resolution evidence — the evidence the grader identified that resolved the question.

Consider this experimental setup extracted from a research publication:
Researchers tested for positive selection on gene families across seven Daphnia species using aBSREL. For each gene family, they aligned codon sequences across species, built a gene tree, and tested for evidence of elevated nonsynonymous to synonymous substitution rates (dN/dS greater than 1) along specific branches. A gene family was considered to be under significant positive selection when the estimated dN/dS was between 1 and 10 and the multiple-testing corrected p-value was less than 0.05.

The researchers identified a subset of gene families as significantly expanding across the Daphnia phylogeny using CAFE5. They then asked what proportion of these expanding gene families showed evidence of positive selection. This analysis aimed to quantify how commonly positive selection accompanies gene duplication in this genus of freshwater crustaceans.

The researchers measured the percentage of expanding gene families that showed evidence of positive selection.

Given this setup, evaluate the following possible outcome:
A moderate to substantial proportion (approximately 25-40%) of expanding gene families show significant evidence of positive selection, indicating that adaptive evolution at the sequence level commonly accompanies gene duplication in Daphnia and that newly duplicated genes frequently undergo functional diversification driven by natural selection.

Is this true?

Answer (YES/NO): NO